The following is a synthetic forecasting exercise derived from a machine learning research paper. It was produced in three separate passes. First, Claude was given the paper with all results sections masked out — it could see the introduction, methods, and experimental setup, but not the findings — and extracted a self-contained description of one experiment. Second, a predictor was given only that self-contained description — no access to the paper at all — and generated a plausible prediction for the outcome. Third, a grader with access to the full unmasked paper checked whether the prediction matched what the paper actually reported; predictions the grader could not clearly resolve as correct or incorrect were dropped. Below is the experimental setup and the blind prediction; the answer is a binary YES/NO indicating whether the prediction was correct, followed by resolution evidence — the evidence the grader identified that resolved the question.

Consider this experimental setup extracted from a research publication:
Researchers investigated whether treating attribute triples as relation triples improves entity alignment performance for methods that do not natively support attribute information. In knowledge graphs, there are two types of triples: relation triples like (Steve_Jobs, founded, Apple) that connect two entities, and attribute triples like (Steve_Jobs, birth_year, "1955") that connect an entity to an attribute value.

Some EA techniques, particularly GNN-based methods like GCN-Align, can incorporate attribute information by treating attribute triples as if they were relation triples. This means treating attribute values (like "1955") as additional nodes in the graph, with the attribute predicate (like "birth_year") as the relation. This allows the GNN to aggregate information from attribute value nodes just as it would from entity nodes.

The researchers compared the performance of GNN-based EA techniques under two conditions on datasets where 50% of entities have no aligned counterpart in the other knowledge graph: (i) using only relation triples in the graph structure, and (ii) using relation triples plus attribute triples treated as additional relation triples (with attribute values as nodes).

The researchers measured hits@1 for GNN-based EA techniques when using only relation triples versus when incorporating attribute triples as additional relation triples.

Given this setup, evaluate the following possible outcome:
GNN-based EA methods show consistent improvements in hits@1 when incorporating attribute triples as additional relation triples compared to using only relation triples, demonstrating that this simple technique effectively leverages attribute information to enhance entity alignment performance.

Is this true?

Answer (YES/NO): YES